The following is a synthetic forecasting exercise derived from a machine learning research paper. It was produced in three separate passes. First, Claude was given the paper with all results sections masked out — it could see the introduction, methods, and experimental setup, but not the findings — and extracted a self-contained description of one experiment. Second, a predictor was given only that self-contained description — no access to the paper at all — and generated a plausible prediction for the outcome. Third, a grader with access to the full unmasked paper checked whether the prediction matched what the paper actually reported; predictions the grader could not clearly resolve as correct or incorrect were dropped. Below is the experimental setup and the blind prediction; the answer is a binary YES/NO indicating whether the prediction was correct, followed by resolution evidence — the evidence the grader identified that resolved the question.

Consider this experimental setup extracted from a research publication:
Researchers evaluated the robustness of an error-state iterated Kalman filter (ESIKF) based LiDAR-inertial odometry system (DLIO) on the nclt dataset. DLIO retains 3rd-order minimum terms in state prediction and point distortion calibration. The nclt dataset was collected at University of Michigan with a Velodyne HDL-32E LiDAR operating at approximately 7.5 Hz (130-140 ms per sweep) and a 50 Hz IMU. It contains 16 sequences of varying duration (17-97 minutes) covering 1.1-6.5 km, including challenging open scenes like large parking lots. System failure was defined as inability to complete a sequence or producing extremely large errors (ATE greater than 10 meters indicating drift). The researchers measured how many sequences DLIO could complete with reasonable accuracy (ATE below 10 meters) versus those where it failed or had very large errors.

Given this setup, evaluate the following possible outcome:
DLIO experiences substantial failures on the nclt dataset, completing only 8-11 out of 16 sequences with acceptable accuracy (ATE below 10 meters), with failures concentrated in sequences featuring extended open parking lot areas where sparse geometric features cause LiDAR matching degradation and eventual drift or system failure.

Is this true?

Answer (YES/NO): NO